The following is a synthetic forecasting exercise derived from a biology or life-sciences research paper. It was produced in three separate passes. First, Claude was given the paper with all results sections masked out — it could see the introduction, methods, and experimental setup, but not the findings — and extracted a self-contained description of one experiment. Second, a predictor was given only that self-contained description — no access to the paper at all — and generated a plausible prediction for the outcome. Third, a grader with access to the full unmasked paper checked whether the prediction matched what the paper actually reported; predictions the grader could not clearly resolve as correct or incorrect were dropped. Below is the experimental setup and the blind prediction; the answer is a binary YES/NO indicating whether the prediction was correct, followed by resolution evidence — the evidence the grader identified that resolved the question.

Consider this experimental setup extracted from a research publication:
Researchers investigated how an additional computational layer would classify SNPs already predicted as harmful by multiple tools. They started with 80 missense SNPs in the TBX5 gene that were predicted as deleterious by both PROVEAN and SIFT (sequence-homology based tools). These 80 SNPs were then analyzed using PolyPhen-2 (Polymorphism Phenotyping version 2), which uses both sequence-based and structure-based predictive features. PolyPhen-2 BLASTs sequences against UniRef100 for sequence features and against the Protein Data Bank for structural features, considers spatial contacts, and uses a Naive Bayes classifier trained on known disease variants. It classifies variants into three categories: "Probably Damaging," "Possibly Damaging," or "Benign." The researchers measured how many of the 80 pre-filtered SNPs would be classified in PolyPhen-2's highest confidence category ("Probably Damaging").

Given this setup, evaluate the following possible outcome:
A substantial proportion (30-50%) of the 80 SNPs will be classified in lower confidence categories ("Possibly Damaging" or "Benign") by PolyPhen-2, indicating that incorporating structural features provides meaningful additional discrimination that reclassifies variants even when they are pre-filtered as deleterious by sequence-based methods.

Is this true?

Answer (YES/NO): NO